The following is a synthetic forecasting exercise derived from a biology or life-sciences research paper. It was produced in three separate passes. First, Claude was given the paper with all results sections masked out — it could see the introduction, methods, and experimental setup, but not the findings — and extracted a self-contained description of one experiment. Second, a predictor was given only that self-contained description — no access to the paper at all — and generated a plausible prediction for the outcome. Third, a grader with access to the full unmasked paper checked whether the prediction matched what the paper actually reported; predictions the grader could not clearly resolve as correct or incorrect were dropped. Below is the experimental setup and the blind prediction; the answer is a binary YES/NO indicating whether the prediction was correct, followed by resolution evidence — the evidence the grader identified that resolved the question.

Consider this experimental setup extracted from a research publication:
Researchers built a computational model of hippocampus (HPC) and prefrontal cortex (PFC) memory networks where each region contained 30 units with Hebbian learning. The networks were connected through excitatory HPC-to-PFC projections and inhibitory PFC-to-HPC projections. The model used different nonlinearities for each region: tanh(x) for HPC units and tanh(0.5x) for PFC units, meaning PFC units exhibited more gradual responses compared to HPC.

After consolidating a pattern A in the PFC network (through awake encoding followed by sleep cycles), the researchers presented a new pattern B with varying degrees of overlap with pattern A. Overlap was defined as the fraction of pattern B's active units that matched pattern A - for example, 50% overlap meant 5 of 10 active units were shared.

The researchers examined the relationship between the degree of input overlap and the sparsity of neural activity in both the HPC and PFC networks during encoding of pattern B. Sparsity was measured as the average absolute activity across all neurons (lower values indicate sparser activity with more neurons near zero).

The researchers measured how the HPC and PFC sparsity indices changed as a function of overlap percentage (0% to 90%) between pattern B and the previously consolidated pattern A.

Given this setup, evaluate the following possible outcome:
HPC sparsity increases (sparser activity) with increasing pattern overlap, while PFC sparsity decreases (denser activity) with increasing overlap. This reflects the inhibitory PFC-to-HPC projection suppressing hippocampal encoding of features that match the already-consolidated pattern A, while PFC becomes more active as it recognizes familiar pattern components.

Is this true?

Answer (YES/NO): YES